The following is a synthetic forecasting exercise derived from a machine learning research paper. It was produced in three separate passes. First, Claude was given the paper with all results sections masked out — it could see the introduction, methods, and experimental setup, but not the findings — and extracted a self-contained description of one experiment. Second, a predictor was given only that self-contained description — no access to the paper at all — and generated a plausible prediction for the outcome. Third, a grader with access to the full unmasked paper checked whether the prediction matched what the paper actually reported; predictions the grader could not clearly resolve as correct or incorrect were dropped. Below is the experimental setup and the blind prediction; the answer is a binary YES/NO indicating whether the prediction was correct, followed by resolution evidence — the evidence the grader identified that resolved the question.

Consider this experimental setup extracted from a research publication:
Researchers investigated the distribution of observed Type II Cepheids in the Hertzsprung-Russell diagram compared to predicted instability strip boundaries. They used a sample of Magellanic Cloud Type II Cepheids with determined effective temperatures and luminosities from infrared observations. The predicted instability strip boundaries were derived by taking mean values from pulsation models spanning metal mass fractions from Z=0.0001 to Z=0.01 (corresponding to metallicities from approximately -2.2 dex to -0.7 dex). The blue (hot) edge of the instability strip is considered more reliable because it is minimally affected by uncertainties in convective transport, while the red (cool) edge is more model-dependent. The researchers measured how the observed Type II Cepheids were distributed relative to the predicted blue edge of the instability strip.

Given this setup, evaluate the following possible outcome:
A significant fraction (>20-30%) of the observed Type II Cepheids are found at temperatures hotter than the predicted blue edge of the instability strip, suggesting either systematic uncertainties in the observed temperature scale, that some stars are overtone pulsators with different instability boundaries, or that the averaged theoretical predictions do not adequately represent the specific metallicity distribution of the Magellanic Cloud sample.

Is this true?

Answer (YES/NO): NO